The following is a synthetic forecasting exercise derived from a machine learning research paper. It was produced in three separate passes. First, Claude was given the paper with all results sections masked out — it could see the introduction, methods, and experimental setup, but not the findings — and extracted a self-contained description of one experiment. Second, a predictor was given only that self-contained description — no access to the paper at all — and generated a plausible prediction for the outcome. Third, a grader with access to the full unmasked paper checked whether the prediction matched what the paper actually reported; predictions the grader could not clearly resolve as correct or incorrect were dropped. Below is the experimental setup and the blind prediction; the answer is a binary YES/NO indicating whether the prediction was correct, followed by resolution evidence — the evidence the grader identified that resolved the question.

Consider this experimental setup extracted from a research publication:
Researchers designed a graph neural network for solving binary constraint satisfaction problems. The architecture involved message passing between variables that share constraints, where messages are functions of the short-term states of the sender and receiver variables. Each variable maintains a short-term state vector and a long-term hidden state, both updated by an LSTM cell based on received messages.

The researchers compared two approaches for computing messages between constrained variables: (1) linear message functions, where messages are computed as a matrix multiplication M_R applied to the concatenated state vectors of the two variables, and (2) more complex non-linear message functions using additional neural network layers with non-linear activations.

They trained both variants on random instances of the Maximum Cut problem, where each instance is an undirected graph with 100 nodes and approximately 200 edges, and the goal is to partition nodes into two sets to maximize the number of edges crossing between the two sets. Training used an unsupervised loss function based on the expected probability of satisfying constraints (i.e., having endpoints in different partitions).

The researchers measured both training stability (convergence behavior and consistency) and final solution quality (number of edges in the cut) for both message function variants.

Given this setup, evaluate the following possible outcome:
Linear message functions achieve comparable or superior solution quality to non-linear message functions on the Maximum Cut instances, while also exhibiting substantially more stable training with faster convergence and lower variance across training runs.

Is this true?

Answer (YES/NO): YES